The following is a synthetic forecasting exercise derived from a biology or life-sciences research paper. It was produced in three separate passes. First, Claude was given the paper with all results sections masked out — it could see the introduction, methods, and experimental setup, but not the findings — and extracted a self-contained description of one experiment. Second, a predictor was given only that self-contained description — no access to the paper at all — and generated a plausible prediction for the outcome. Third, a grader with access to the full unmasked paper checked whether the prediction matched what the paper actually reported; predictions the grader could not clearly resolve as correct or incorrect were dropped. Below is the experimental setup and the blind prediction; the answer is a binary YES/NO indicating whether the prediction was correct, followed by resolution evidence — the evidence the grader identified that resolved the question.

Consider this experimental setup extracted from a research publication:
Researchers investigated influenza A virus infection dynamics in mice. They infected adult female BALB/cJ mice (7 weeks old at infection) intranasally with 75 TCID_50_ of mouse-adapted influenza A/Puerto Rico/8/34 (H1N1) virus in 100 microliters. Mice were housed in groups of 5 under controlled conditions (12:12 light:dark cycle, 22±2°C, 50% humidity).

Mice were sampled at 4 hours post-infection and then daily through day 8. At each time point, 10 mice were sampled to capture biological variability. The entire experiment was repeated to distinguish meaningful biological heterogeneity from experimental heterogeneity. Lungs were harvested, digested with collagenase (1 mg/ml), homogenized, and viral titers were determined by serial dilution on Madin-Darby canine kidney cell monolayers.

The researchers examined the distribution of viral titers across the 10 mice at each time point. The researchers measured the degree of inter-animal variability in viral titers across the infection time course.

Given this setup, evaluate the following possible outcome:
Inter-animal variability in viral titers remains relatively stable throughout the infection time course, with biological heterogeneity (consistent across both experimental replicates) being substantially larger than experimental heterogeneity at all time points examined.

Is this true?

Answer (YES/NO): NO